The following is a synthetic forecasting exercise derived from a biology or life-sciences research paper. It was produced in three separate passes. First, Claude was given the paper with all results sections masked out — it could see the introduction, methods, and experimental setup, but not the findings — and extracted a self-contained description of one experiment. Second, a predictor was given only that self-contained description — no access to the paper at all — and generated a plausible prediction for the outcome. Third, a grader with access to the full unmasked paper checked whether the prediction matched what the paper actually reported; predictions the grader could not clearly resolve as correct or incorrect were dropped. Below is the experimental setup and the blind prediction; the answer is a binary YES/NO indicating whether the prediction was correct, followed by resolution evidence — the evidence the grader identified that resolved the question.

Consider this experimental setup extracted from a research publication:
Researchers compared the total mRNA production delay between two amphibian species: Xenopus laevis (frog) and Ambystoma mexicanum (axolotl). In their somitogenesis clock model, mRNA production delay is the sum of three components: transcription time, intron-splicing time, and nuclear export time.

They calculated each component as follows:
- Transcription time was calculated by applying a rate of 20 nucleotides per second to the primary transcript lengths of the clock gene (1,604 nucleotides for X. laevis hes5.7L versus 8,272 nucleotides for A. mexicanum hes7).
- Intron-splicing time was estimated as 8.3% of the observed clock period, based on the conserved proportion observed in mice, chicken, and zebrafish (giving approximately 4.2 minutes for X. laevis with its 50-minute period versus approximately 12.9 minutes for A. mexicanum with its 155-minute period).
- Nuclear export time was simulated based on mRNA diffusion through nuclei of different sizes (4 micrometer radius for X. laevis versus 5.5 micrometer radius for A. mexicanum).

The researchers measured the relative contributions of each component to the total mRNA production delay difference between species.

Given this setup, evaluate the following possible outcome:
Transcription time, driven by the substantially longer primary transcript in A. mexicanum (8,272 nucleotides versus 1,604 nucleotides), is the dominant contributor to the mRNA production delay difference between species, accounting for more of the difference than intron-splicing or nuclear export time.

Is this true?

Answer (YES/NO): NO